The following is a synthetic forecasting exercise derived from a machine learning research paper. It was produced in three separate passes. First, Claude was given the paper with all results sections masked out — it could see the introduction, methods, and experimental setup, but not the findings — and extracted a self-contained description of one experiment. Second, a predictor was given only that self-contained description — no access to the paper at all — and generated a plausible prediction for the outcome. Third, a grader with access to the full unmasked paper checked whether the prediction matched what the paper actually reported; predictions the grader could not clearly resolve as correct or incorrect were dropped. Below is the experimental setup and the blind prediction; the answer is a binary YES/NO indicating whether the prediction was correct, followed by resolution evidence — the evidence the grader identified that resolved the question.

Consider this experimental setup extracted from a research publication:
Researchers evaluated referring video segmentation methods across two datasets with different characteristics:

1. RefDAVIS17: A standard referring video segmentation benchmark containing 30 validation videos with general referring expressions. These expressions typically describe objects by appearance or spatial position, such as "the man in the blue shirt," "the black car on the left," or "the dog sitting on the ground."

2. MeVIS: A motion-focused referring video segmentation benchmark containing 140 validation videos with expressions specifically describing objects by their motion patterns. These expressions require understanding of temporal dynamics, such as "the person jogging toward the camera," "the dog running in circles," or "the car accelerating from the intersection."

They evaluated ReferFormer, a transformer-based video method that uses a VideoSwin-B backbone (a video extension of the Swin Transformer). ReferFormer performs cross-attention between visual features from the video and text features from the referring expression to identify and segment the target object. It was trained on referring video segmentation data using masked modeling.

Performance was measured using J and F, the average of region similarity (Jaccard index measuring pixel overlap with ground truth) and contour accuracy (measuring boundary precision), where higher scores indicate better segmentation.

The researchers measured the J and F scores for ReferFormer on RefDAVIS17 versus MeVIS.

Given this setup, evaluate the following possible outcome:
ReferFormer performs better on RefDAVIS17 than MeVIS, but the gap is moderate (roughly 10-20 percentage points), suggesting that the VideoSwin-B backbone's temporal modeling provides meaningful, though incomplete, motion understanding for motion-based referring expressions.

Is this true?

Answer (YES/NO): NO